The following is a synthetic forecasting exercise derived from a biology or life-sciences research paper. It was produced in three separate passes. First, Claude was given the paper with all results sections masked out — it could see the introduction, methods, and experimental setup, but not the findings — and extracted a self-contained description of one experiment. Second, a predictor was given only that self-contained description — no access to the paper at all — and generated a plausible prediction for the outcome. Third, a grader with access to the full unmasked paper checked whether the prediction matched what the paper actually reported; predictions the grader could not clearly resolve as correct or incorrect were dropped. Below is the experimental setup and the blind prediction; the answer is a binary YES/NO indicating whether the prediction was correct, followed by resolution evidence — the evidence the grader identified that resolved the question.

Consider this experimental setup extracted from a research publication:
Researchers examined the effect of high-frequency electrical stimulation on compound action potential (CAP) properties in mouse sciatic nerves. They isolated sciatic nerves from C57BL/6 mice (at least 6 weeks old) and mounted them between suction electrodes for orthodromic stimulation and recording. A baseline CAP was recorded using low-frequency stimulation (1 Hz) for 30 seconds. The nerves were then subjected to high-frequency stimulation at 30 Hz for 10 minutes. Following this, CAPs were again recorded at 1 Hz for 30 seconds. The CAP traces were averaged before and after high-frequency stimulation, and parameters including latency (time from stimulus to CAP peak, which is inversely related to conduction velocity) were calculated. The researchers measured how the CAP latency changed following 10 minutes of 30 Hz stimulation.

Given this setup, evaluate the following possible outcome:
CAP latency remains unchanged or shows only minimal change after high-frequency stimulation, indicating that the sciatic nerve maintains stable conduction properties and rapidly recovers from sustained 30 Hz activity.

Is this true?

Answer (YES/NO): NO